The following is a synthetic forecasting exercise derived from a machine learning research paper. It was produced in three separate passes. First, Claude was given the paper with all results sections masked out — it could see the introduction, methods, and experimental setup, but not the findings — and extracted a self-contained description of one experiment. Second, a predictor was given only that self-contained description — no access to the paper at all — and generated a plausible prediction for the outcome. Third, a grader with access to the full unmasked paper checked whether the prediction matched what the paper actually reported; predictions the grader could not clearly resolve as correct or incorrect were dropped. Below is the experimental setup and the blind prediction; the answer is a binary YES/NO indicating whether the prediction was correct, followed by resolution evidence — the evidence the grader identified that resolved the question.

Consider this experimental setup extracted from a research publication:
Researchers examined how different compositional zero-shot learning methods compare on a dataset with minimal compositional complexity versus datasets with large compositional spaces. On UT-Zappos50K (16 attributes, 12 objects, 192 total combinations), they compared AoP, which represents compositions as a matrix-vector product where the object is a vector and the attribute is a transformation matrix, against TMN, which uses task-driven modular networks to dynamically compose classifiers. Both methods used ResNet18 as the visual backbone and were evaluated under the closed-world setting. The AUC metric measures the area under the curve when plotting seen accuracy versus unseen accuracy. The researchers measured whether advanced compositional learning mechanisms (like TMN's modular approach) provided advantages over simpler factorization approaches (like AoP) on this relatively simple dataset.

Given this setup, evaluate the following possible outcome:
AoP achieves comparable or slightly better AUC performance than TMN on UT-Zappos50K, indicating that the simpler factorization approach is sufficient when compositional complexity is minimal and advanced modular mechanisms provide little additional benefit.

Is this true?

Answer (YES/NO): NO